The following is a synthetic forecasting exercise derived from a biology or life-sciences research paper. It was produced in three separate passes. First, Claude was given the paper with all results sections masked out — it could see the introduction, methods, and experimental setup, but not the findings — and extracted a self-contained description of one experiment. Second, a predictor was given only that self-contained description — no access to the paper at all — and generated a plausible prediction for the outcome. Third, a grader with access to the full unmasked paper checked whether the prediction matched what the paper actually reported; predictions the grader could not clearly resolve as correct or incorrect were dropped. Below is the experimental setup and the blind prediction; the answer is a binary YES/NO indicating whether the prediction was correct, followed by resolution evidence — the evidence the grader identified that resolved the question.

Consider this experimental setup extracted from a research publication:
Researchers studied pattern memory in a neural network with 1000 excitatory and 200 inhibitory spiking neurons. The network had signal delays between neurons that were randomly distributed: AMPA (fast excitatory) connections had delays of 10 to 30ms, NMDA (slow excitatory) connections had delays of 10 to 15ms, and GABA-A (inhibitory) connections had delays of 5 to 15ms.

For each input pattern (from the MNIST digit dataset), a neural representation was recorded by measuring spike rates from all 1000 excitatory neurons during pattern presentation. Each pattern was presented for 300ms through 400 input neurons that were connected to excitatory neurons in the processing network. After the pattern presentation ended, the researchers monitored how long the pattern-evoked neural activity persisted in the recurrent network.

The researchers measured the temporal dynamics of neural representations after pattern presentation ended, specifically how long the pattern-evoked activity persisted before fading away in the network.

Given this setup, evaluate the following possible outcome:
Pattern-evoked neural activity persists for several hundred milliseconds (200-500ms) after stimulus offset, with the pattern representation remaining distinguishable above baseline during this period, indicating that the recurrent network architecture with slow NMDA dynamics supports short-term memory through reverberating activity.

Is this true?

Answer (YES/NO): YES